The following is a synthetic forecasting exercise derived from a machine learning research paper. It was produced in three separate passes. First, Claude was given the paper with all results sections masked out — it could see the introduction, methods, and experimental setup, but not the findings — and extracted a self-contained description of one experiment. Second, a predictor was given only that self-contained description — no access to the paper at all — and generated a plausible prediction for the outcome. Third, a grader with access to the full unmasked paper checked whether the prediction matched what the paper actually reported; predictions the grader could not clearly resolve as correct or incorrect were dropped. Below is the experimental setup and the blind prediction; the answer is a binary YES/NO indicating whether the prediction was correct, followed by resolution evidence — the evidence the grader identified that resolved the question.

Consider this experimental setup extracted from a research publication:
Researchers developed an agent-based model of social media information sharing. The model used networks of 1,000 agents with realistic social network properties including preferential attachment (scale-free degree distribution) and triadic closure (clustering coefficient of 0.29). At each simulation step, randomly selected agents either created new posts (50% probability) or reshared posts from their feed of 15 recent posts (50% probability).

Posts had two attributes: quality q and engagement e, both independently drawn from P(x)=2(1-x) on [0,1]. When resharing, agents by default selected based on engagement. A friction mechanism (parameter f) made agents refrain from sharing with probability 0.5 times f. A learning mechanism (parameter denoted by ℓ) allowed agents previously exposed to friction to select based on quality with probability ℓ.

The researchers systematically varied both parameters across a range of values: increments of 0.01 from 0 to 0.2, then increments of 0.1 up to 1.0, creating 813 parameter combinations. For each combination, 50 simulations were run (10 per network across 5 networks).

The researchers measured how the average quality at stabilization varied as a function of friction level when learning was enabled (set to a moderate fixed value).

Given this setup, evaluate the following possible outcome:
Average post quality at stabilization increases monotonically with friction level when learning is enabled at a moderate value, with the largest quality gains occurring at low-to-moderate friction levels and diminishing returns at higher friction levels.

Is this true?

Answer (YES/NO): NO